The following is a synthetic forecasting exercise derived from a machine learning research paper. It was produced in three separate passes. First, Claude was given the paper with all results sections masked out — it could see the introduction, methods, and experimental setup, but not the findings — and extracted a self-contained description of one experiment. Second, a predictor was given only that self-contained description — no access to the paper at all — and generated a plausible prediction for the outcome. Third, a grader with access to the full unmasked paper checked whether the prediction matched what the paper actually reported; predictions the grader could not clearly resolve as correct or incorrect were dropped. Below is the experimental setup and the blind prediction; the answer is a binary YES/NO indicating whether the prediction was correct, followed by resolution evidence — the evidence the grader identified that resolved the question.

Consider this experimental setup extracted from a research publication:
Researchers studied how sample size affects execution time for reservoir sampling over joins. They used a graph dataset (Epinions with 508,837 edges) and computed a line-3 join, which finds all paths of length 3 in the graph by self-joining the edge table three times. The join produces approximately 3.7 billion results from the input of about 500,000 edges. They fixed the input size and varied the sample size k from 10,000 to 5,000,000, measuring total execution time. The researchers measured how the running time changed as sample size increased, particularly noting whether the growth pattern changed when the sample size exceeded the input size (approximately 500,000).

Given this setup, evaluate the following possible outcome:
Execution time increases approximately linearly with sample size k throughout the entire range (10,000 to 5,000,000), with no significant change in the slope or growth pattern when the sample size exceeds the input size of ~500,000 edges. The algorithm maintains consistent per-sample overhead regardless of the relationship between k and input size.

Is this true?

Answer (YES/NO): NO